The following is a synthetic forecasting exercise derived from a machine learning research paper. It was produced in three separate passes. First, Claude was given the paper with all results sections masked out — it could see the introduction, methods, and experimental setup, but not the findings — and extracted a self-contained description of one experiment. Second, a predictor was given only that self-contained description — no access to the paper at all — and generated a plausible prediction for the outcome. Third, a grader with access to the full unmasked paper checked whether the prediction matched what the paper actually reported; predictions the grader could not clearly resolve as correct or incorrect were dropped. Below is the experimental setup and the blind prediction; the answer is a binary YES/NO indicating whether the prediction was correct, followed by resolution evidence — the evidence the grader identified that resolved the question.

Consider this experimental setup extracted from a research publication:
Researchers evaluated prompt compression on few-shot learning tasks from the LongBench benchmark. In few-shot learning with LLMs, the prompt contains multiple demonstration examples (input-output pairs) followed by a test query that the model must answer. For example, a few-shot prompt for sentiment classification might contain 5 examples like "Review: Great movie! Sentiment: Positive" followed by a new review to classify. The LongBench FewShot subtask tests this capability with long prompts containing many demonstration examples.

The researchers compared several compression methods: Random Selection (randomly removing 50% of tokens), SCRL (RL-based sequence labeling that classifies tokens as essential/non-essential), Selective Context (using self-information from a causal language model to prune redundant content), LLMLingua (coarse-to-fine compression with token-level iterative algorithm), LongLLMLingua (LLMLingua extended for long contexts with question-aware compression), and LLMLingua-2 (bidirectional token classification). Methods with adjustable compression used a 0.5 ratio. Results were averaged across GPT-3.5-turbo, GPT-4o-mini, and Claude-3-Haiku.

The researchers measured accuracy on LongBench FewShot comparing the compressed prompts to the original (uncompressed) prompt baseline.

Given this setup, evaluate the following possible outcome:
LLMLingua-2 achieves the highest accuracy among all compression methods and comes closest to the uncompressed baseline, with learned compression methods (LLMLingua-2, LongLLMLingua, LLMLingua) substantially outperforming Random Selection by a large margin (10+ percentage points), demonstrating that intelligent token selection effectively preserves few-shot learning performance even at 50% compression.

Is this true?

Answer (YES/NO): NO